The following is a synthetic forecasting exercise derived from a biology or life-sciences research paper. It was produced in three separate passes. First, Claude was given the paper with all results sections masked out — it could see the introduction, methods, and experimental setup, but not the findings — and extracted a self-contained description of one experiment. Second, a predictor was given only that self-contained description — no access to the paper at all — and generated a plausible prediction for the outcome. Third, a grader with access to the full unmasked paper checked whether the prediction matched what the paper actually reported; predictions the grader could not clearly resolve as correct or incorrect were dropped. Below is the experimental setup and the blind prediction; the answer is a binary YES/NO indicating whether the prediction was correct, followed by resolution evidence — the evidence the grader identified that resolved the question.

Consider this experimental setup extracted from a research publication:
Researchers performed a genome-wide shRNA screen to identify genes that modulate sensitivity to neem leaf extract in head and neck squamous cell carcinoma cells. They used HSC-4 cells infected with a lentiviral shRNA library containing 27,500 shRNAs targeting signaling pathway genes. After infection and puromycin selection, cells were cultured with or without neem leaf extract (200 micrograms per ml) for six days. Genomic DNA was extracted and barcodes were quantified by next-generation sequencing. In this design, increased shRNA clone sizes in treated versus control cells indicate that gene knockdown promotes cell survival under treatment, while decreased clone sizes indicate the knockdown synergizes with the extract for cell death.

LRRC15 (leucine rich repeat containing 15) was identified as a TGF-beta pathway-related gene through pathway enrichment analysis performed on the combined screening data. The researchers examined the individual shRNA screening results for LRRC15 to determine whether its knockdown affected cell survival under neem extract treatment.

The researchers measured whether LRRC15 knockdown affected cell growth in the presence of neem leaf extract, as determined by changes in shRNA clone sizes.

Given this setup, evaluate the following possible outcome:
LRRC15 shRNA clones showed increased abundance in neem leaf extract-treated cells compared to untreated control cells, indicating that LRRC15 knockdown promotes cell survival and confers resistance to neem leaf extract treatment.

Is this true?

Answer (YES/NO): YES